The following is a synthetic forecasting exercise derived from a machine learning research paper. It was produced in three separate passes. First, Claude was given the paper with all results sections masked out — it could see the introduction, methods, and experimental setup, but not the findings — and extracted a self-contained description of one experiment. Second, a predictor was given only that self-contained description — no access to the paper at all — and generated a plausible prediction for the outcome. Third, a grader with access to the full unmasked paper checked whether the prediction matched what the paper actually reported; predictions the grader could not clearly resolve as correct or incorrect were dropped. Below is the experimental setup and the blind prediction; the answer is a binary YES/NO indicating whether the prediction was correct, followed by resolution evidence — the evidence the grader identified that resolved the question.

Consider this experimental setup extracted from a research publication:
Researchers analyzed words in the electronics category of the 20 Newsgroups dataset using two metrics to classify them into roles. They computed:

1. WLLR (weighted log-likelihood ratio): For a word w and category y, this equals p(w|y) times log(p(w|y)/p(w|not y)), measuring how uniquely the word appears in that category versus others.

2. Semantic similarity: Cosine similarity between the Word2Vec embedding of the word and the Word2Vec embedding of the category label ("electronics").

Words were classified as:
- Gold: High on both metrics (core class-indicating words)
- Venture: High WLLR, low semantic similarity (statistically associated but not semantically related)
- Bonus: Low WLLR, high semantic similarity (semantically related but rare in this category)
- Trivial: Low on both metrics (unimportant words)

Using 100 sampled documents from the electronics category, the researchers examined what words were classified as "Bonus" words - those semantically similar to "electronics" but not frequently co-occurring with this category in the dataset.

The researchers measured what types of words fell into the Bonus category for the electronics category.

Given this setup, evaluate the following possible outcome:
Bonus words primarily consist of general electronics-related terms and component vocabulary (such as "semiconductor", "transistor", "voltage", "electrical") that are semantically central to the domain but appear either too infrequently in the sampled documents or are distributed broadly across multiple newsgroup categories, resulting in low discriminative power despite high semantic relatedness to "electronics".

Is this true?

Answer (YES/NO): NO